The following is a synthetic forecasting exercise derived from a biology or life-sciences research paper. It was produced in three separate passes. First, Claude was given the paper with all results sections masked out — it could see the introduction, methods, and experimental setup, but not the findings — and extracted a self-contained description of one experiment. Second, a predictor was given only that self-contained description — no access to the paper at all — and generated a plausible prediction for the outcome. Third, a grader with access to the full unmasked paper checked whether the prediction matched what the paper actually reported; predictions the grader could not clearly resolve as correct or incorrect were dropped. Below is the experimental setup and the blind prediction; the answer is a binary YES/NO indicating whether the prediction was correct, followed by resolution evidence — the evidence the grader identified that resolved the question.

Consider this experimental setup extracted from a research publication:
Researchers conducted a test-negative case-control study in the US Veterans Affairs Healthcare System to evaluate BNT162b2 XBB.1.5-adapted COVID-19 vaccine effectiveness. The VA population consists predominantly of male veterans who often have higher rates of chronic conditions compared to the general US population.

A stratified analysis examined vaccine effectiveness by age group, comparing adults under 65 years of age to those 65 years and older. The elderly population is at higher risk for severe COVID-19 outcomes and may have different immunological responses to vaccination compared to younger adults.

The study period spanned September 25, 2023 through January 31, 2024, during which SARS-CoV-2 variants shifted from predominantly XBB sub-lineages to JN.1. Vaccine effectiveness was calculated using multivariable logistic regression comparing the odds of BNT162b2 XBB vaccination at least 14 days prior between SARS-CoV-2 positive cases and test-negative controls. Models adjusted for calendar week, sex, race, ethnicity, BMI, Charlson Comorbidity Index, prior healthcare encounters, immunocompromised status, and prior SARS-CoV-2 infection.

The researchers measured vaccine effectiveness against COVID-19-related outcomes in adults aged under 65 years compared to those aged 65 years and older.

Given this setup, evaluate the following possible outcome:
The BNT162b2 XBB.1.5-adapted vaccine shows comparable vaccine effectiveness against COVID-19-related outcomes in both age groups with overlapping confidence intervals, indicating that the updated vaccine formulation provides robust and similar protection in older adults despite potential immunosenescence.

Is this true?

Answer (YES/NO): NO